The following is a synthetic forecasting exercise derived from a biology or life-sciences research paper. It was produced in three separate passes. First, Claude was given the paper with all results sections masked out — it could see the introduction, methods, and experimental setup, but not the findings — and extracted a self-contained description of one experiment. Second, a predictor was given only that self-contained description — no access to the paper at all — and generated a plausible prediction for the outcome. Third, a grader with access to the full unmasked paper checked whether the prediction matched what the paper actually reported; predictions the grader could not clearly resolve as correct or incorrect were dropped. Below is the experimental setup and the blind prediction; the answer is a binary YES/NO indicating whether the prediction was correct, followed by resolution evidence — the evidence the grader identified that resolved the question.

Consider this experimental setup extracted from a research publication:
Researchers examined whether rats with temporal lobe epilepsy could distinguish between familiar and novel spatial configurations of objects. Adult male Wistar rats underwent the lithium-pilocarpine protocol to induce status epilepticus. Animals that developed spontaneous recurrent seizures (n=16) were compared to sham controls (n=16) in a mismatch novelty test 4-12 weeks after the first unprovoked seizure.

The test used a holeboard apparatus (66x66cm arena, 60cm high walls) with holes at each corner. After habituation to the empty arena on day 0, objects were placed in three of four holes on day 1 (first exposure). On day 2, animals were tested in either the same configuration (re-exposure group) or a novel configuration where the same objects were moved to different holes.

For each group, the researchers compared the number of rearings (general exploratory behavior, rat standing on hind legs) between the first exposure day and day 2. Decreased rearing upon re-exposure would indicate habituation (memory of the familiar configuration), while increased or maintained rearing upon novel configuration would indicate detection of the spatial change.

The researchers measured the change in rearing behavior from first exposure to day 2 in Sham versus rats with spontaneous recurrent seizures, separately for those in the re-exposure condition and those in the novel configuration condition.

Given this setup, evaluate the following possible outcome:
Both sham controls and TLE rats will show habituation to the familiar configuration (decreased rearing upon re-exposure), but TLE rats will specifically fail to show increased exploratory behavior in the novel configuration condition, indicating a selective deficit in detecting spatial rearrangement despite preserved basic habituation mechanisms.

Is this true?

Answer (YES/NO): NO